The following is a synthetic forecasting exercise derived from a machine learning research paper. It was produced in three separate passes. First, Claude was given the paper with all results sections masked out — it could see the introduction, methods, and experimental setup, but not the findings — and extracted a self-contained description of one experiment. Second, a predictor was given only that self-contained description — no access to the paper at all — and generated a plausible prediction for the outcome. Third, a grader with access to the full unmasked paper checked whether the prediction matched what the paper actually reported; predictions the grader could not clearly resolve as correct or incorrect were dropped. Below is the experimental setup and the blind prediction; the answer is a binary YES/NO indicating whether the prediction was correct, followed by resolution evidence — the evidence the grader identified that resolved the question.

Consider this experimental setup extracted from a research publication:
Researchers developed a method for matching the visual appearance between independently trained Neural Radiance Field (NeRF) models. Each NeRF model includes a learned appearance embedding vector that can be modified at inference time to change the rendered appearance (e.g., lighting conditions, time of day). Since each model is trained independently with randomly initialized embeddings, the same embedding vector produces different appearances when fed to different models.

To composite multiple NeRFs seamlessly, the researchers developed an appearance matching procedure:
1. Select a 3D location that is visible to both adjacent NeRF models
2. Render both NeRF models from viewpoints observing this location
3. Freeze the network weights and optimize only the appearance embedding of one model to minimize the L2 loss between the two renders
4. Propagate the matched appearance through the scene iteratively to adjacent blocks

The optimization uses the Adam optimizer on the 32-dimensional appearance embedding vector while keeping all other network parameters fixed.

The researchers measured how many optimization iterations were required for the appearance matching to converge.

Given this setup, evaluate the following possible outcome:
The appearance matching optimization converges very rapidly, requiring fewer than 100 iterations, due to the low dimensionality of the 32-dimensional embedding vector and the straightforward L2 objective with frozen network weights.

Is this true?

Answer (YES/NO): NO